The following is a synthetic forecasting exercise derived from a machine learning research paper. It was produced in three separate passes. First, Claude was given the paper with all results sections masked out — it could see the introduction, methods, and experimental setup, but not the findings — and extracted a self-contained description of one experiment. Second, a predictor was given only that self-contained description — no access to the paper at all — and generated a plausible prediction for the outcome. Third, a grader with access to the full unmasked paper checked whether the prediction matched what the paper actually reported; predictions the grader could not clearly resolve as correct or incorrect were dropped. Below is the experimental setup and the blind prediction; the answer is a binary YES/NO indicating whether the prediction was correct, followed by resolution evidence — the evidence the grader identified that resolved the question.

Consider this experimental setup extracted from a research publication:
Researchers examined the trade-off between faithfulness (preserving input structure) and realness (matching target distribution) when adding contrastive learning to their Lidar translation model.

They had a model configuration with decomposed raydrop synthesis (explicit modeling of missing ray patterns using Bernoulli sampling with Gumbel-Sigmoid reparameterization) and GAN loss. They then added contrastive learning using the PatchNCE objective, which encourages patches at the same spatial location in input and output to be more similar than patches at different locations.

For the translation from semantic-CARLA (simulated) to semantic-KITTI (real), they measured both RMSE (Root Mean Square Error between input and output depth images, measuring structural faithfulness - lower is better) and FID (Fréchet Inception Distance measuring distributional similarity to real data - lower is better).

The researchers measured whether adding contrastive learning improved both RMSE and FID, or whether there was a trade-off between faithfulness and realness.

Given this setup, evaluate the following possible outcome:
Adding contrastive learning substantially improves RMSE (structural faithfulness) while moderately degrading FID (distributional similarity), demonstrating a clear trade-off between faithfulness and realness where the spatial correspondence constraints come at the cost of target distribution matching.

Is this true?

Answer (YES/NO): NO